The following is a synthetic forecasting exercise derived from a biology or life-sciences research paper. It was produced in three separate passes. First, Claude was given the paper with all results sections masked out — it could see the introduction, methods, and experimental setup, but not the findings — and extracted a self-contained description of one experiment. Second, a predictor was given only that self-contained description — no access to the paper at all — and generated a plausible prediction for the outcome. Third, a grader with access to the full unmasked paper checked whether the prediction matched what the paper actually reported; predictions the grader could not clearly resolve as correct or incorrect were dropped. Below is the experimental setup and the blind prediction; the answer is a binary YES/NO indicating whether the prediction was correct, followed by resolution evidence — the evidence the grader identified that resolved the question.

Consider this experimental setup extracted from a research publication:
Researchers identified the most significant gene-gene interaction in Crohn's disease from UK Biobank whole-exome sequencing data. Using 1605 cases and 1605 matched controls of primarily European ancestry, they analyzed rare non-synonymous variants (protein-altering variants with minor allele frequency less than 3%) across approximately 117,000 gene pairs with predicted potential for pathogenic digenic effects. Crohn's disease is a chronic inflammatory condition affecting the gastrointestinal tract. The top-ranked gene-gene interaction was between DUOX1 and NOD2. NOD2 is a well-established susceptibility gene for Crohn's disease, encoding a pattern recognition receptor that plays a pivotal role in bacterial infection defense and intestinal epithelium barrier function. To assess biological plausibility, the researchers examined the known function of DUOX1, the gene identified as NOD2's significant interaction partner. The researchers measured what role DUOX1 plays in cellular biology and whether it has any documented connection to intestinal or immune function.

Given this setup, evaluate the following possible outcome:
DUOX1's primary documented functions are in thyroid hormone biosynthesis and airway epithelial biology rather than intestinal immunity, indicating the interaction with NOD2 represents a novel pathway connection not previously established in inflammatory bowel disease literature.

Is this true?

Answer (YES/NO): NO